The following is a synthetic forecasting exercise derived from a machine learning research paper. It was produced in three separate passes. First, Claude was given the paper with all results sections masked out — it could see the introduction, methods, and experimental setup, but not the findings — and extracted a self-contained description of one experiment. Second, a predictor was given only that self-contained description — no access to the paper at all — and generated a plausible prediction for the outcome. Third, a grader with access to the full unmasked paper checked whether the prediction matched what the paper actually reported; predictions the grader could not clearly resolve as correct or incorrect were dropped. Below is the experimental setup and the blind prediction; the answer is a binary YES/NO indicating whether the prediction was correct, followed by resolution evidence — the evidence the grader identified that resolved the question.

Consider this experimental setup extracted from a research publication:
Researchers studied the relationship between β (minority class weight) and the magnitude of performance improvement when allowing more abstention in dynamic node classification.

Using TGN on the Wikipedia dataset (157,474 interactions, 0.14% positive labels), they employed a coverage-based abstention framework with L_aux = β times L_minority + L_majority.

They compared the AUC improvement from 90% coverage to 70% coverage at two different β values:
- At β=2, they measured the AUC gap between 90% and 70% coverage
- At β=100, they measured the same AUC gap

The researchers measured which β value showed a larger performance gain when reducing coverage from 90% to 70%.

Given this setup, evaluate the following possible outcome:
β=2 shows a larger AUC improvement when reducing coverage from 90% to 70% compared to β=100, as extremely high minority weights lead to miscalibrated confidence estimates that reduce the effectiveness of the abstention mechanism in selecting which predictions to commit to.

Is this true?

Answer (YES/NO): NO